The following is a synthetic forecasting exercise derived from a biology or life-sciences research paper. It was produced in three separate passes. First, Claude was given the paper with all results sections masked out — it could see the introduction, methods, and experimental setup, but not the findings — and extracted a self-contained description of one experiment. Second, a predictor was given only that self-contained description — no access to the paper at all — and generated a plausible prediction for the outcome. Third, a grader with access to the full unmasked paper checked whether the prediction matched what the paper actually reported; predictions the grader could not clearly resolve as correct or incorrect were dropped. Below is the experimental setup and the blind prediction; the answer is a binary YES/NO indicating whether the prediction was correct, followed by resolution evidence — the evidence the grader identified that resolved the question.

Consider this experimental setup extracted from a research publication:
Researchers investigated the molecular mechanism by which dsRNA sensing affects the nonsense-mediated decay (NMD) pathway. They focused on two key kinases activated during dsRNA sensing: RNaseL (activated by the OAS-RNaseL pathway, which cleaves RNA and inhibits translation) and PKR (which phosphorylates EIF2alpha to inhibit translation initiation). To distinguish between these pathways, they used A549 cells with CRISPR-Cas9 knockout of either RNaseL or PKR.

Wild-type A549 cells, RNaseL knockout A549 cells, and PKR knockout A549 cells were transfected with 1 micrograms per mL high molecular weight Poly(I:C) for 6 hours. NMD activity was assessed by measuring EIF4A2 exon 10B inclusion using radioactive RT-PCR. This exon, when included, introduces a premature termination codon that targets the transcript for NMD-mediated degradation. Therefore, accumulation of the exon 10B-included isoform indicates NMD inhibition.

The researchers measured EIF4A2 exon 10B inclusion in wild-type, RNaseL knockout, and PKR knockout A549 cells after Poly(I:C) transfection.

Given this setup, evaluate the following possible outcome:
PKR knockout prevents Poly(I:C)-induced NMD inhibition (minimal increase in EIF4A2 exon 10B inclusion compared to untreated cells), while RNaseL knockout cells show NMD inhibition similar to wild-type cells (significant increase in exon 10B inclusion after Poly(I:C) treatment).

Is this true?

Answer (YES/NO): NO